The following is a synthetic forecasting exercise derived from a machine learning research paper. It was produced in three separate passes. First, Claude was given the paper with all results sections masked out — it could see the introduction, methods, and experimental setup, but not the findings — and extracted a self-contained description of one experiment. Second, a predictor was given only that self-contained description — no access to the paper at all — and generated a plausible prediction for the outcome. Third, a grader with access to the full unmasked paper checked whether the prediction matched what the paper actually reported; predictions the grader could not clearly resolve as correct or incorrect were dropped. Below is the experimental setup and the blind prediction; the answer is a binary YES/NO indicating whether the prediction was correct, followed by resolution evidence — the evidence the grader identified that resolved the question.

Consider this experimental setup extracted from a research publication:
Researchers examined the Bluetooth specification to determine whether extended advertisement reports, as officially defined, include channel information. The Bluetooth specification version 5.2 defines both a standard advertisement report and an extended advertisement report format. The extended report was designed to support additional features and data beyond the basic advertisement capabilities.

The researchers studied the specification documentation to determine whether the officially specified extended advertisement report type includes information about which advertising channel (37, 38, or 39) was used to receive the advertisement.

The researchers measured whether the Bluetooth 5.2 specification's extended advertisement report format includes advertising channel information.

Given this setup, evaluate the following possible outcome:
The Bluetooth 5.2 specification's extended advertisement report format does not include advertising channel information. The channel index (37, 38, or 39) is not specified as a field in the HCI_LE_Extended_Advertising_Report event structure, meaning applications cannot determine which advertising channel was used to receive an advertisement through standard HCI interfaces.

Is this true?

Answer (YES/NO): YES